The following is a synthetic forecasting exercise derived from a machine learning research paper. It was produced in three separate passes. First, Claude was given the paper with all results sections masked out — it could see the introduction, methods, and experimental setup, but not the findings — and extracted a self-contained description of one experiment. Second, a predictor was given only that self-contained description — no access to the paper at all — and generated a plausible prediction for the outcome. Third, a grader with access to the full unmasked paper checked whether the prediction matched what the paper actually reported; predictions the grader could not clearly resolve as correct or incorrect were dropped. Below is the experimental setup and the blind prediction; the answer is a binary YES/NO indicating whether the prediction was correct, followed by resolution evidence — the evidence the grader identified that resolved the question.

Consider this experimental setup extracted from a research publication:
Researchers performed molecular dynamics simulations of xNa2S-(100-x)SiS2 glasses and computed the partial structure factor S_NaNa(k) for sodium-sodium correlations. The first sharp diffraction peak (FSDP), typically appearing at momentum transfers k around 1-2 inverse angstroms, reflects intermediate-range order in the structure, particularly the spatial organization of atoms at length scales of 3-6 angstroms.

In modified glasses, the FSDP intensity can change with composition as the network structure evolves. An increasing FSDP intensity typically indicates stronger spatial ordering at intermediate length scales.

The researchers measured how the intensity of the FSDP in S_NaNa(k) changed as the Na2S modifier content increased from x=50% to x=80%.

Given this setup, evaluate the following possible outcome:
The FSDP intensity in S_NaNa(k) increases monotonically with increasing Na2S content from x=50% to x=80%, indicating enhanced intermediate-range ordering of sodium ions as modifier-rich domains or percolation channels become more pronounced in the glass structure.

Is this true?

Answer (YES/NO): NO